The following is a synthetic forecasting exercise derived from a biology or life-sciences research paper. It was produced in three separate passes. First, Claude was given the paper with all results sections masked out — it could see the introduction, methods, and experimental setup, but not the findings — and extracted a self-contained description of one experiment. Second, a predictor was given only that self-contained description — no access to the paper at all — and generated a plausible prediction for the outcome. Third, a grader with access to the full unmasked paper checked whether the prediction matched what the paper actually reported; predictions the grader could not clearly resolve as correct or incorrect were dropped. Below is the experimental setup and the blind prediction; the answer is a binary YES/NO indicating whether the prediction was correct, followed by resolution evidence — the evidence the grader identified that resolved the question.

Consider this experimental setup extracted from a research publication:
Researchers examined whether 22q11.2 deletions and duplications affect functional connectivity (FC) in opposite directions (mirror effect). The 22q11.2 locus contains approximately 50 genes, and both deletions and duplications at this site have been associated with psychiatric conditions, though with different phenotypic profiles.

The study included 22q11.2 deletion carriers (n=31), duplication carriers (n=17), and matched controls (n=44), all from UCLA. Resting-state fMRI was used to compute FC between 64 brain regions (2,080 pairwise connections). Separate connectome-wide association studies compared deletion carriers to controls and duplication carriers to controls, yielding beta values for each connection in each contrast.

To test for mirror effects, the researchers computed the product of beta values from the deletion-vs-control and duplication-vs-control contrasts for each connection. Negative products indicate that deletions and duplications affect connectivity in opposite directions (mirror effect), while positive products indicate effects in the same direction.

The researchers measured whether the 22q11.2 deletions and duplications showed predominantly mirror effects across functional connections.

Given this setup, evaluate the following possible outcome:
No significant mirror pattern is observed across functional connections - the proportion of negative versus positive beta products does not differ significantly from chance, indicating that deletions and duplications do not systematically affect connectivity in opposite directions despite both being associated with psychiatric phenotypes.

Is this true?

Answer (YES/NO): NO